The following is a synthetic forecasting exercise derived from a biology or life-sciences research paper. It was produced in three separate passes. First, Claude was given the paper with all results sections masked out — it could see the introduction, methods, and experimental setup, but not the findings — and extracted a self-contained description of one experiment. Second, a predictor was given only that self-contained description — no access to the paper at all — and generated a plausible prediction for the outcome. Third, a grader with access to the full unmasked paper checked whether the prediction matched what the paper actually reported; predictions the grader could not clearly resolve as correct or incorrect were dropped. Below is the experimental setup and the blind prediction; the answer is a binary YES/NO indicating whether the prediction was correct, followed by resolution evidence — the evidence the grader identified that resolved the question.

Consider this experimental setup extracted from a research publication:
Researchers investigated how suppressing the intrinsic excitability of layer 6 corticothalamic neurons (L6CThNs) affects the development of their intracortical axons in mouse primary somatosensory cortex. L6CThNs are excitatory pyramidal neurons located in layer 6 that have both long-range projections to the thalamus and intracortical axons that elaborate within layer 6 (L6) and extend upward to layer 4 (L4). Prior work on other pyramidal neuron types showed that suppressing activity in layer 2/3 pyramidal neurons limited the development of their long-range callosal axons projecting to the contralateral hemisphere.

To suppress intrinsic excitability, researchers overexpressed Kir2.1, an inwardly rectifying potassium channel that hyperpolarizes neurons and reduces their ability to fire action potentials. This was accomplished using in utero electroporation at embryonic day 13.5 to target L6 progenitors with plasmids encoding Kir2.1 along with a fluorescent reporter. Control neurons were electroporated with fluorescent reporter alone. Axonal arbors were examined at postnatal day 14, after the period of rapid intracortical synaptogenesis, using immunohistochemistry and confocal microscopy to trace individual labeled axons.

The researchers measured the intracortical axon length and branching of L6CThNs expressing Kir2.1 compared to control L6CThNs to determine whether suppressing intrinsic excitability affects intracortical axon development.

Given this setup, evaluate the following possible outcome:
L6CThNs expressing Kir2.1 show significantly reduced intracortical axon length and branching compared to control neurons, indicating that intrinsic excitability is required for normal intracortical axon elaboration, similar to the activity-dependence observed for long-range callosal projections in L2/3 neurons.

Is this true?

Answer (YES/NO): NO